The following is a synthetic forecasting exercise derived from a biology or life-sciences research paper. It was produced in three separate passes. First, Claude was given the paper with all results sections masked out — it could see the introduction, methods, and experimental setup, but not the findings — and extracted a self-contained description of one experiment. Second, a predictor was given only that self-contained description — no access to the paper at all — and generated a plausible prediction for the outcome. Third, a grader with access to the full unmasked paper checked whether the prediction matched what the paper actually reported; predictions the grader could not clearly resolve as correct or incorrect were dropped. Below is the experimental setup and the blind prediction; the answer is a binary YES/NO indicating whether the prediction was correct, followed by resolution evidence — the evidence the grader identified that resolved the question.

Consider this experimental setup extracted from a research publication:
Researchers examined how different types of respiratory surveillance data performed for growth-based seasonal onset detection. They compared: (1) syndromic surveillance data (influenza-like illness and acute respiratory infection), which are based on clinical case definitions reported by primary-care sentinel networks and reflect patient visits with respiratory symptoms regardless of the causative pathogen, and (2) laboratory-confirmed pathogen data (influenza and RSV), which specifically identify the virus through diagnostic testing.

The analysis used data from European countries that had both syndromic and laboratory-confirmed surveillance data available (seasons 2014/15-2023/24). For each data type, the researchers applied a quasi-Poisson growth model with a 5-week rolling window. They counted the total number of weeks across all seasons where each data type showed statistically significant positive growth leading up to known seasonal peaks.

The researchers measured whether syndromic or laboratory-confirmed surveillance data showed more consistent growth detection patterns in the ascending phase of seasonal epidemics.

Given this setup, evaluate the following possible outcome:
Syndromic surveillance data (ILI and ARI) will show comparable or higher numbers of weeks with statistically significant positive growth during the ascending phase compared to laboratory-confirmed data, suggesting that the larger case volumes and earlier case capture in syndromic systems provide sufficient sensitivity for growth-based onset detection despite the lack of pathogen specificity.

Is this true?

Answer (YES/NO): NO